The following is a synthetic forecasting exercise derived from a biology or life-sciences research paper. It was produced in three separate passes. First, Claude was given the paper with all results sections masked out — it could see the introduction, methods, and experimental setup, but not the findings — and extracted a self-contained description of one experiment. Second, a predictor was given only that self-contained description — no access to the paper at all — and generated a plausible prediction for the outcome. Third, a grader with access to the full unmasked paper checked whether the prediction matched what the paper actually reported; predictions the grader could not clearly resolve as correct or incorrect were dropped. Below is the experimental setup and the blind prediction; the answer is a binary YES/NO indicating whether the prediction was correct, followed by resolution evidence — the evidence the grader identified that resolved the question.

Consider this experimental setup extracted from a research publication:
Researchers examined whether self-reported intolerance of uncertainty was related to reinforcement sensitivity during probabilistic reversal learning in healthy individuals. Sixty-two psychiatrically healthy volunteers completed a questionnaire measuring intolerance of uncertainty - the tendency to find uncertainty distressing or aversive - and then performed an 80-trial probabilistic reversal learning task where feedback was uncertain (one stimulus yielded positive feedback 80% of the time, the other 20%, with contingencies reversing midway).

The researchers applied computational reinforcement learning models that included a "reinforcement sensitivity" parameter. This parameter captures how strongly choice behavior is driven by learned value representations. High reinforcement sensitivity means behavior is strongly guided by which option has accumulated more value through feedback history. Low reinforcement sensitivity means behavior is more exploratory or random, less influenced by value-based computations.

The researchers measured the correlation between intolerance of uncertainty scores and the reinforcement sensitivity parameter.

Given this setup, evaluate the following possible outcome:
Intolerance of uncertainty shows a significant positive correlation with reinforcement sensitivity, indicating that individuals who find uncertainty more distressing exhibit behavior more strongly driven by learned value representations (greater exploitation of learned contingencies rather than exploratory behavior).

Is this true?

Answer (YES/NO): NO